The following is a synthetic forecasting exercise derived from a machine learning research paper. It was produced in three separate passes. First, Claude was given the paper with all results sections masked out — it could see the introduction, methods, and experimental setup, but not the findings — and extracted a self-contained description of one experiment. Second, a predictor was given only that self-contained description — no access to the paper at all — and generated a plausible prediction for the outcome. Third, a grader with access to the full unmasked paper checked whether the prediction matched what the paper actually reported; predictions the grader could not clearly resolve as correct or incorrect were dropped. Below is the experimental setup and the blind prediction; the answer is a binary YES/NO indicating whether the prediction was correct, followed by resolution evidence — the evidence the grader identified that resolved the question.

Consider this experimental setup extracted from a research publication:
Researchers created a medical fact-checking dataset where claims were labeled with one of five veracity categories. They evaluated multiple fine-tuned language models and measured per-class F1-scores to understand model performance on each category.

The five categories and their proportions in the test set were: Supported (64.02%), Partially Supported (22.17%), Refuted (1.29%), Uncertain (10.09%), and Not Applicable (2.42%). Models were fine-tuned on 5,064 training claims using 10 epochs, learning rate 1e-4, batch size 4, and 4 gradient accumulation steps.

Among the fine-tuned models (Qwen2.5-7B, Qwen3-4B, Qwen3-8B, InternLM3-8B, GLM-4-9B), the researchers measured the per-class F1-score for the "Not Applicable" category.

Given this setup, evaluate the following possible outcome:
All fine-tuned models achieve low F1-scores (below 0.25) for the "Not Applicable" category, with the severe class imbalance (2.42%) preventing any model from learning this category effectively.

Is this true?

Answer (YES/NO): YES